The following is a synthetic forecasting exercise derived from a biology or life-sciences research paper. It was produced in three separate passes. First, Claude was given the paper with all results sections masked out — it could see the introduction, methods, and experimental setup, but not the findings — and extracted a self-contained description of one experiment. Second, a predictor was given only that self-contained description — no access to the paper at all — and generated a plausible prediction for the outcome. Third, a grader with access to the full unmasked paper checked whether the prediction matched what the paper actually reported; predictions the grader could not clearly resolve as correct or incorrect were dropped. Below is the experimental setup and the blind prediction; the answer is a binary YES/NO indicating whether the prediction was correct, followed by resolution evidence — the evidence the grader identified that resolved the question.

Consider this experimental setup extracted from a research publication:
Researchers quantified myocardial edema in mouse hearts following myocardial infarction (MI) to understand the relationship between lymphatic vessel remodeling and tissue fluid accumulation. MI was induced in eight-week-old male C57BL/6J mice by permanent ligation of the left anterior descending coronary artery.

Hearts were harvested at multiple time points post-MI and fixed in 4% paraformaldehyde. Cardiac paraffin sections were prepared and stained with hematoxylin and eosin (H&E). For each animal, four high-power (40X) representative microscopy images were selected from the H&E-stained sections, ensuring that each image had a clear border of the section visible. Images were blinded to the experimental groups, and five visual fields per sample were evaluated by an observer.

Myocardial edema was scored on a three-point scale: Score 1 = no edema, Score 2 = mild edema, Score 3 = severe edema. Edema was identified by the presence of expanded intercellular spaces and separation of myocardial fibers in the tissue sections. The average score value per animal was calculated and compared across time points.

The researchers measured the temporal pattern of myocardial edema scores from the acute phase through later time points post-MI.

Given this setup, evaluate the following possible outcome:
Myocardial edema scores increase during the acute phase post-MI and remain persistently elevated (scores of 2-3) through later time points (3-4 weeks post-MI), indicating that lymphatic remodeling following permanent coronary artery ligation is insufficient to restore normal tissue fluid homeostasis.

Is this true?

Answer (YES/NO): NO